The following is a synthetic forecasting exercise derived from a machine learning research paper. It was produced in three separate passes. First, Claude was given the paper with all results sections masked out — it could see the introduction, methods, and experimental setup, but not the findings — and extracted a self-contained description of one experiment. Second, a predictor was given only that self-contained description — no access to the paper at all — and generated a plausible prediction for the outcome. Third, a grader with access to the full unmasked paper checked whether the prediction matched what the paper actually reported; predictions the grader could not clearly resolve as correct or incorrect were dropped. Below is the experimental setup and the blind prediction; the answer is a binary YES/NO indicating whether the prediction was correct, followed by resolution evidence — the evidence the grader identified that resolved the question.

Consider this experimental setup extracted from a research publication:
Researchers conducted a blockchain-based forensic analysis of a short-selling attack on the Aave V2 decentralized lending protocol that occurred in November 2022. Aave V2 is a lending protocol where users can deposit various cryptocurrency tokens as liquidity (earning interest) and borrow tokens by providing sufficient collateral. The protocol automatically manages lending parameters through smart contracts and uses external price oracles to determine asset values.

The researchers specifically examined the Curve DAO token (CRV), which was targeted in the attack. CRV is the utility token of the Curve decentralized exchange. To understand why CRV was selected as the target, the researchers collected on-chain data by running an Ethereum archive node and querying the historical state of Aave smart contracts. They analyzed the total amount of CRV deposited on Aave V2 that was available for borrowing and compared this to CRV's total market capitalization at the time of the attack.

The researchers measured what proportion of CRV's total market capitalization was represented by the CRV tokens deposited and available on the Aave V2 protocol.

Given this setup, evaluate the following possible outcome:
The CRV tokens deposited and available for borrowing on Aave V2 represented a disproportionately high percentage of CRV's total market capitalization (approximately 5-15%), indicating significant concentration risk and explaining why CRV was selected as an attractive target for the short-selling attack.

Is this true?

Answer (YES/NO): NO